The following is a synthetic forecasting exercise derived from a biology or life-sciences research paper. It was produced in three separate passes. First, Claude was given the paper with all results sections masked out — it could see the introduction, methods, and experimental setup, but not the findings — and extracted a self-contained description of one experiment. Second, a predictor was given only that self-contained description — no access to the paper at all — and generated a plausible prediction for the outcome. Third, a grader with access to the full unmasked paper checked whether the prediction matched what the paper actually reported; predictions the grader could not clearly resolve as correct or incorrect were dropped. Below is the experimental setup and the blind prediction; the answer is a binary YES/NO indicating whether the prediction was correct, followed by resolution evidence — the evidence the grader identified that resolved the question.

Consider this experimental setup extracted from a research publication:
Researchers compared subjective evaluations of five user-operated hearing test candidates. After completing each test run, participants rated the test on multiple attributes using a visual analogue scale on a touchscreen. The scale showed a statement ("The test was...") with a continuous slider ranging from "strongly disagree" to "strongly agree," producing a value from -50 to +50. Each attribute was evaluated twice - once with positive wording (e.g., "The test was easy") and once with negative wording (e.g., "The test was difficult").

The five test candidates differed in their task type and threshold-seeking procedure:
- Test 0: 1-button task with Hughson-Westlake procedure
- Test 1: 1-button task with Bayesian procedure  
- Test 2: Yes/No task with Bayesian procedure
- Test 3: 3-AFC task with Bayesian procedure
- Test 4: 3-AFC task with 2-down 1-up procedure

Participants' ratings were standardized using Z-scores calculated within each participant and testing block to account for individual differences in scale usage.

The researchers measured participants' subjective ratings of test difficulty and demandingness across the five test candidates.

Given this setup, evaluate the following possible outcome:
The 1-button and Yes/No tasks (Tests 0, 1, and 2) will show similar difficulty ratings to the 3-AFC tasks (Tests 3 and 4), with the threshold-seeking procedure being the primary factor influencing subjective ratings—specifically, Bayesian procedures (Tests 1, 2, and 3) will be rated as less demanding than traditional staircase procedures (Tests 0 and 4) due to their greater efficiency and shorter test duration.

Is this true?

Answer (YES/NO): NO